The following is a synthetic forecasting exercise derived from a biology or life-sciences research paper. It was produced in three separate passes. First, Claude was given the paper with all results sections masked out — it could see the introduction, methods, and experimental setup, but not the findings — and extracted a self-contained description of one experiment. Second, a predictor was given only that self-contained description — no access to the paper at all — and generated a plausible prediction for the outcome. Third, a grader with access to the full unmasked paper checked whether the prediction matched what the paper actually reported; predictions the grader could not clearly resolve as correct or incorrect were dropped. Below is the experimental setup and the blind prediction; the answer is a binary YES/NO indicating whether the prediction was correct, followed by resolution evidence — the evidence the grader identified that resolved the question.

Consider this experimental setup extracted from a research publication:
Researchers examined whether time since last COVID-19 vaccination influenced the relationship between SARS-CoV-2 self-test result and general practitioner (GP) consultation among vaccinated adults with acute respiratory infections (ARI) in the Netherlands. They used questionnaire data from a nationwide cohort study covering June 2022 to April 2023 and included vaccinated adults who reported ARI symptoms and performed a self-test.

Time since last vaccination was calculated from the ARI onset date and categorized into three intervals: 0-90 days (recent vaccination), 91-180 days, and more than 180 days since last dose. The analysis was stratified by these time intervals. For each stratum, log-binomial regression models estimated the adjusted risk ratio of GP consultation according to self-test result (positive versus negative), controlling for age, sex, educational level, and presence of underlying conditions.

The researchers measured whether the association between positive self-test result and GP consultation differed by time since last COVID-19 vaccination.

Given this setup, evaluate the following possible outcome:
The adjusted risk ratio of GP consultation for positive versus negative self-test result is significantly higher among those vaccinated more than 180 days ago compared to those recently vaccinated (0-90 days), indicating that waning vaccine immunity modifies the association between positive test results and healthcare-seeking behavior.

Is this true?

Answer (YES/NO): NO